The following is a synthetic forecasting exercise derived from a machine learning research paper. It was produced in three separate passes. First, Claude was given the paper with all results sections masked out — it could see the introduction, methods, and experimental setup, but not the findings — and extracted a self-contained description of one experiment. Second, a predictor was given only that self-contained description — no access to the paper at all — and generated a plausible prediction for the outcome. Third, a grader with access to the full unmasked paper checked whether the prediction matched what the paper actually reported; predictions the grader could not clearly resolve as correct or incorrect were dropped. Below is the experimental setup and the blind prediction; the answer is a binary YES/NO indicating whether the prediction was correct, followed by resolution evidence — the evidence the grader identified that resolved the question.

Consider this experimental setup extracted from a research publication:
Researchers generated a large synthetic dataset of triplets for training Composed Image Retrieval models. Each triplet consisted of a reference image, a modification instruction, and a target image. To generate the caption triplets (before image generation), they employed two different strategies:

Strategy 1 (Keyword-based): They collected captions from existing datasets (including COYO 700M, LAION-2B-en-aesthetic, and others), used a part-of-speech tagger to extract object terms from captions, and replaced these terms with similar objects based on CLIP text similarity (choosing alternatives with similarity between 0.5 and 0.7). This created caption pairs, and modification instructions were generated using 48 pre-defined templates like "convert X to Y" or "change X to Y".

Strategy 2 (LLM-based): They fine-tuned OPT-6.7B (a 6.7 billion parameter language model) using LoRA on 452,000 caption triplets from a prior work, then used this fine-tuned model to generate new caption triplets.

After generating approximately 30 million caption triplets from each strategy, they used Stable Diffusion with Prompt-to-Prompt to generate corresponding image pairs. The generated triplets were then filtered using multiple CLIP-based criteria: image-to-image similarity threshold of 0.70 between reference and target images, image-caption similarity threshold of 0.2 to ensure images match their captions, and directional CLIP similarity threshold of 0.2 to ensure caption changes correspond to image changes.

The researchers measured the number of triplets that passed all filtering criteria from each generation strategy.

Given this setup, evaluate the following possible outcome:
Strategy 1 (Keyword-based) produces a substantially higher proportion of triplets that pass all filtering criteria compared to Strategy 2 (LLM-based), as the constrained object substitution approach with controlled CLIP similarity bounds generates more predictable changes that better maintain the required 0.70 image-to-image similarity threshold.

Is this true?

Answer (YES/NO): YES